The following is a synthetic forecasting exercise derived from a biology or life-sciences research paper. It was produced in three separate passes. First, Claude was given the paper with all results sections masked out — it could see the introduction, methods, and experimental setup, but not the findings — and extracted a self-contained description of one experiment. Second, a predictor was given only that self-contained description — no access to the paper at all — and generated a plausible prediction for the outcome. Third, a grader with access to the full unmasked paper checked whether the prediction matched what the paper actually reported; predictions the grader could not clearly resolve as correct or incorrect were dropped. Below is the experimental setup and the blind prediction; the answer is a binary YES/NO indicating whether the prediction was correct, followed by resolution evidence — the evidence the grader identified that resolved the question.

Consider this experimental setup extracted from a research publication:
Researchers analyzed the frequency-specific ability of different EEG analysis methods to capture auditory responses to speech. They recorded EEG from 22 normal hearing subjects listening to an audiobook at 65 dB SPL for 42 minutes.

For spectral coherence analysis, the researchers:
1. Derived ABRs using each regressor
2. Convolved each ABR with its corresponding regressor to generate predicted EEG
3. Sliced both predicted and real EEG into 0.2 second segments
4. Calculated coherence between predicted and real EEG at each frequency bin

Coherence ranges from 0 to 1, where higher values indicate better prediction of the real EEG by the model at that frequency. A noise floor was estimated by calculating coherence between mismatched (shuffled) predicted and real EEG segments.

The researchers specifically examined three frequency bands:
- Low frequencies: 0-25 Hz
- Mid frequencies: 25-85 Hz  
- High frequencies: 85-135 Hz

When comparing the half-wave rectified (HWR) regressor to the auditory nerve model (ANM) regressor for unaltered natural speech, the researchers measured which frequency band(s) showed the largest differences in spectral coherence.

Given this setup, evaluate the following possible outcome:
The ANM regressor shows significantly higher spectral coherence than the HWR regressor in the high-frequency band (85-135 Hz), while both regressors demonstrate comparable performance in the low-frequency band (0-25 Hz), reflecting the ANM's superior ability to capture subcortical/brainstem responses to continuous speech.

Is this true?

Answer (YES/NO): NO